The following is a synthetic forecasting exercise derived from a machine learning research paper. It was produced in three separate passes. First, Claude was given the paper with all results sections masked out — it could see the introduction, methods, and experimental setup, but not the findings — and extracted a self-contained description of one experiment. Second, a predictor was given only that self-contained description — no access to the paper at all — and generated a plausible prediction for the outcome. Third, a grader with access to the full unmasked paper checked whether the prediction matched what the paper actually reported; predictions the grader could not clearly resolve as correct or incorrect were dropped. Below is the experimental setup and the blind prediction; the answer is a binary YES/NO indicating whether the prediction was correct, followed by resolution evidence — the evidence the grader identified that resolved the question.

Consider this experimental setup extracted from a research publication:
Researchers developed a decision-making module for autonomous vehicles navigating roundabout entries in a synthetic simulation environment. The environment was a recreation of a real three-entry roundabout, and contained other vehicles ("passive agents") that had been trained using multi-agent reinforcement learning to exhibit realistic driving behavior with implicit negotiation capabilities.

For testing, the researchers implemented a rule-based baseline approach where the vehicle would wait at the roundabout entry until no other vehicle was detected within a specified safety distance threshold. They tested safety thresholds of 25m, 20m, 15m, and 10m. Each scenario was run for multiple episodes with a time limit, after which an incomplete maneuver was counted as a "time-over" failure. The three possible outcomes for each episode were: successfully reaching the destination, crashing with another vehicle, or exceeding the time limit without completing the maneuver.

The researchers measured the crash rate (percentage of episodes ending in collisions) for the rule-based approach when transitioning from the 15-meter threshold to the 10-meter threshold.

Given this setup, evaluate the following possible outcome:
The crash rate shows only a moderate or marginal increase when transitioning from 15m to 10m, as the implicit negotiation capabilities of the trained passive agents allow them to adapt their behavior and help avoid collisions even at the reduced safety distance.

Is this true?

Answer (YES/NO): NO